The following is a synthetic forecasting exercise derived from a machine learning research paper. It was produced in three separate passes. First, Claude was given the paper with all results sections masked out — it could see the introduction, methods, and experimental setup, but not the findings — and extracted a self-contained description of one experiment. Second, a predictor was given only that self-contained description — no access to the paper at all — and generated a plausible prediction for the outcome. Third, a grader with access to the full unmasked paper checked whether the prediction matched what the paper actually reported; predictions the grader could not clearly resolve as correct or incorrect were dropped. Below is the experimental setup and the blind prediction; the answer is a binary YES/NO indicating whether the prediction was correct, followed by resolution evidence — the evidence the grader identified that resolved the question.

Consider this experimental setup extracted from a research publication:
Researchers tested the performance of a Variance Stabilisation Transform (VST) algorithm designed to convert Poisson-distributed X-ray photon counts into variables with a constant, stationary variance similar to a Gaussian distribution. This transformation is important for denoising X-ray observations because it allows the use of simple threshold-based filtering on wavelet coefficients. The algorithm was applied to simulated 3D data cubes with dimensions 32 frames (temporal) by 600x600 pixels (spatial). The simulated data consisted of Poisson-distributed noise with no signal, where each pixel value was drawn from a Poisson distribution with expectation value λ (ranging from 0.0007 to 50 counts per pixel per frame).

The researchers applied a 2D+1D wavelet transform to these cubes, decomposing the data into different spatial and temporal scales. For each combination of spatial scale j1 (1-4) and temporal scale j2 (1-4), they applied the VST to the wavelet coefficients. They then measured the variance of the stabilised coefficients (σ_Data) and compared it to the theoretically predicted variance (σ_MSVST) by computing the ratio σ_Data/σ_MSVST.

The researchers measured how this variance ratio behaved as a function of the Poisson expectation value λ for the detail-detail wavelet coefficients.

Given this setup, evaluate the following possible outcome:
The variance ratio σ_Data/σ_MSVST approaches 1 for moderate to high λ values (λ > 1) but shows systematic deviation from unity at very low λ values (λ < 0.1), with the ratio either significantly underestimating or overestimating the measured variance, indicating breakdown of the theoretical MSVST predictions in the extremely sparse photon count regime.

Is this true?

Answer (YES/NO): YES